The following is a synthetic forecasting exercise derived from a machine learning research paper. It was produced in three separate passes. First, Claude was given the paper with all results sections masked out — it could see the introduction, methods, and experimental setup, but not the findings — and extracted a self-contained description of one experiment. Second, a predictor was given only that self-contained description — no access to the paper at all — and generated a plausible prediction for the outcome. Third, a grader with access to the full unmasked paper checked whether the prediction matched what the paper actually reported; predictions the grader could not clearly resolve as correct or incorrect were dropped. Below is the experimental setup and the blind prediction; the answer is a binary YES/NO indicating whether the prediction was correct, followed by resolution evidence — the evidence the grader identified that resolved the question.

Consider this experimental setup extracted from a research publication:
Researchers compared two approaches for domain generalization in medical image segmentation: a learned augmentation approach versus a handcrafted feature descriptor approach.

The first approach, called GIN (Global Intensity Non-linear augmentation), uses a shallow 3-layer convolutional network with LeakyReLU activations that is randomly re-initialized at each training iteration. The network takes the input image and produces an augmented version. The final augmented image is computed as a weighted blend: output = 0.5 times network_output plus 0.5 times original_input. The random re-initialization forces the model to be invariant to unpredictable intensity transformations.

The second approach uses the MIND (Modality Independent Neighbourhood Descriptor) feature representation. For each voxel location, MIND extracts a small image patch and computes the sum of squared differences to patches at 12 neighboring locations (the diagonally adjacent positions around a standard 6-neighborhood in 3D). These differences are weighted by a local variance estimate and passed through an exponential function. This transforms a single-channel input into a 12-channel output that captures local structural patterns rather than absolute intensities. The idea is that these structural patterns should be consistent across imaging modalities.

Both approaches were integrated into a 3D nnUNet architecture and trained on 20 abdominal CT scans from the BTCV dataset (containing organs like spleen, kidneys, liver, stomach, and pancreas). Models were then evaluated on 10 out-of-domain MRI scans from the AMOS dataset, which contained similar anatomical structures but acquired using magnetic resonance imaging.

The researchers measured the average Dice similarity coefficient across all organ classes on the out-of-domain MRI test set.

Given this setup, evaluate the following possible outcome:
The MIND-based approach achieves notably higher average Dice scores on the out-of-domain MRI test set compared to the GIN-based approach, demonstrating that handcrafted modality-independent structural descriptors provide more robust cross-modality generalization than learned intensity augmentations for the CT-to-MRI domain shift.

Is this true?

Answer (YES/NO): NO